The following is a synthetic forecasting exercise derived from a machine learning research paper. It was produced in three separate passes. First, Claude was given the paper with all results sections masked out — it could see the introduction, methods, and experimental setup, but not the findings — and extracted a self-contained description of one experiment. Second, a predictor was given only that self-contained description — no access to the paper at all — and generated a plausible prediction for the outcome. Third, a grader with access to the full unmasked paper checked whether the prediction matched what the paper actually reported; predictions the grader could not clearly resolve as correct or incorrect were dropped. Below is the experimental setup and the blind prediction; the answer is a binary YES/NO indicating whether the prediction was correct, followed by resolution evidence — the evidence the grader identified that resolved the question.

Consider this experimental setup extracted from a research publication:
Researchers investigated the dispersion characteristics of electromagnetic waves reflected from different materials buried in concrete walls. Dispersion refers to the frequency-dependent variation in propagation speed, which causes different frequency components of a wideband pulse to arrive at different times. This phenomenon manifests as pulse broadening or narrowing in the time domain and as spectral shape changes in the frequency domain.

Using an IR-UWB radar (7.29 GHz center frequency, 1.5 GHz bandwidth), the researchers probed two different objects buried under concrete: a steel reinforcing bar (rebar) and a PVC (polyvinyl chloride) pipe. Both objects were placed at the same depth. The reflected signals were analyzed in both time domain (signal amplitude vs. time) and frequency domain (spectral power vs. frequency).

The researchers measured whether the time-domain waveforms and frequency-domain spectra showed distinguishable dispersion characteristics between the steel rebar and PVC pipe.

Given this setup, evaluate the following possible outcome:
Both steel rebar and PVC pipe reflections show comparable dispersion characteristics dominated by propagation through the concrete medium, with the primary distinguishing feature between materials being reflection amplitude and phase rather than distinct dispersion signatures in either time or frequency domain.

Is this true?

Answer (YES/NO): NO